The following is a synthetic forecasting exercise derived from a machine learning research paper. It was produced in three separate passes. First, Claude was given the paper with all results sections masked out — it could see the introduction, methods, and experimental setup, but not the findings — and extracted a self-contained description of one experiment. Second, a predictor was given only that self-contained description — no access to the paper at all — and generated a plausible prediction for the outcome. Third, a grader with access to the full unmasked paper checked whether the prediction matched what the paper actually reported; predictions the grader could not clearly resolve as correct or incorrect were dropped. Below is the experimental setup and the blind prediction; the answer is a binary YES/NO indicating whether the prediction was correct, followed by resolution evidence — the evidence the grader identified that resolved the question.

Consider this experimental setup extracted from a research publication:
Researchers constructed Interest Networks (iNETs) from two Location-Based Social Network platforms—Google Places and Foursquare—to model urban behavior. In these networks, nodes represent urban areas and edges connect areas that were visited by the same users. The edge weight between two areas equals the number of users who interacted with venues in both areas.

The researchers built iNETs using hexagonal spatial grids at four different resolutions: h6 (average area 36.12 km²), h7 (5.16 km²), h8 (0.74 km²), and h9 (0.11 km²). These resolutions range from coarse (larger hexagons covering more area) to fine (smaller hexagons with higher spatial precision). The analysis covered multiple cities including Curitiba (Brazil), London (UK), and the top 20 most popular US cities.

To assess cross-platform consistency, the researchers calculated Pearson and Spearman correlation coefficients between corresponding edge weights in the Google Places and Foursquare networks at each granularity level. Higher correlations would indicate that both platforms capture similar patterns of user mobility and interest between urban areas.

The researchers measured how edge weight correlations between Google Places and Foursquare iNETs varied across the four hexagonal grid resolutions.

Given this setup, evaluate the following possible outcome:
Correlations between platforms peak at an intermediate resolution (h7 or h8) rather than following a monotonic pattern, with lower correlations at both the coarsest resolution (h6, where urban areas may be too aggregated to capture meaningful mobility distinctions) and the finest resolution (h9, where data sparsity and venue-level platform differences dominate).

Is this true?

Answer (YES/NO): NO